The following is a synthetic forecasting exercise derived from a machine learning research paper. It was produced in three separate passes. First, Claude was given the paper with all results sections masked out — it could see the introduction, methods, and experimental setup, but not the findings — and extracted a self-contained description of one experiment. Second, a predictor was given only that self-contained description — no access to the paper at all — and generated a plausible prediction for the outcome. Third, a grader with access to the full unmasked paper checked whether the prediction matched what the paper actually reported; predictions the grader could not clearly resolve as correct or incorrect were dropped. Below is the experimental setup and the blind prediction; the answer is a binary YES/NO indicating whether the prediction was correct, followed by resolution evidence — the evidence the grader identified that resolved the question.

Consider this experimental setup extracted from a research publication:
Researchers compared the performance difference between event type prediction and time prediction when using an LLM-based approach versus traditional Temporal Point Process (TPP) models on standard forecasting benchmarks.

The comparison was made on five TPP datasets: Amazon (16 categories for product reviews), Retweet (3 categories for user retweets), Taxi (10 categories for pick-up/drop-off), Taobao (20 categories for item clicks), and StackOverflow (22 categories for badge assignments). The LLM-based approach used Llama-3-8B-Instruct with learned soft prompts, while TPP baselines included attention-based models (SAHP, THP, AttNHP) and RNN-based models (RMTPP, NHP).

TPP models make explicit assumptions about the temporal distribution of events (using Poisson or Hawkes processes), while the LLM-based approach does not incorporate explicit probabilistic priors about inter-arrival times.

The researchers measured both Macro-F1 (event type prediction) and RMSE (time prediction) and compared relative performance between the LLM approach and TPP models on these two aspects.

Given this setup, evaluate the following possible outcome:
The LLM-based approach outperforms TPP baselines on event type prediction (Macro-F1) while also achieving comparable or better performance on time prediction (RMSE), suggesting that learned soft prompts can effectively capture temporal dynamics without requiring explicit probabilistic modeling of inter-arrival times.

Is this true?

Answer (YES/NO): NO